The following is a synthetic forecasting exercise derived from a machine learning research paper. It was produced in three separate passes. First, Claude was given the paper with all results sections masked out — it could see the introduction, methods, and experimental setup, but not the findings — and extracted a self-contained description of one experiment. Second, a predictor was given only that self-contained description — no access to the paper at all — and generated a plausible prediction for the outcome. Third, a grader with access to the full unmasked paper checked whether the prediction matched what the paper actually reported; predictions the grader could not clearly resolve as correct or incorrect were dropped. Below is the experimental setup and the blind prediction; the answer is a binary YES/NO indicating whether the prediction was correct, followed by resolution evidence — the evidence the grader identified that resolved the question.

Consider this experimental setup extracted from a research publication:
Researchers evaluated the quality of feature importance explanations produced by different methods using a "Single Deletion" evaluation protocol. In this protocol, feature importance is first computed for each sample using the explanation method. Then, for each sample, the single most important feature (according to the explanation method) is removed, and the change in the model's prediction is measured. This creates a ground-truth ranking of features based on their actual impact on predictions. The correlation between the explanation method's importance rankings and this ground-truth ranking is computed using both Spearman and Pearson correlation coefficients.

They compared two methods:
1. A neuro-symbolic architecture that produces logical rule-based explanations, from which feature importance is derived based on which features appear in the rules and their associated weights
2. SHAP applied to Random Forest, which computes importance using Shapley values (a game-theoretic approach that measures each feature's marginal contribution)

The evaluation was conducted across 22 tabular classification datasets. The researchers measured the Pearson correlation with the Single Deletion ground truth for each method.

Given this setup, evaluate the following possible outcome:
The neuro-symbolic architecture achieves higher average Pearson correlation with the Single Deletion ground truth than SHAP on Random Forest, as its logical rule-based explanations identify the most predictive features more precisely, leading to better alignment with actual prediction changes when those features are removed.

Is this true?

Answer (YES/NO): NO